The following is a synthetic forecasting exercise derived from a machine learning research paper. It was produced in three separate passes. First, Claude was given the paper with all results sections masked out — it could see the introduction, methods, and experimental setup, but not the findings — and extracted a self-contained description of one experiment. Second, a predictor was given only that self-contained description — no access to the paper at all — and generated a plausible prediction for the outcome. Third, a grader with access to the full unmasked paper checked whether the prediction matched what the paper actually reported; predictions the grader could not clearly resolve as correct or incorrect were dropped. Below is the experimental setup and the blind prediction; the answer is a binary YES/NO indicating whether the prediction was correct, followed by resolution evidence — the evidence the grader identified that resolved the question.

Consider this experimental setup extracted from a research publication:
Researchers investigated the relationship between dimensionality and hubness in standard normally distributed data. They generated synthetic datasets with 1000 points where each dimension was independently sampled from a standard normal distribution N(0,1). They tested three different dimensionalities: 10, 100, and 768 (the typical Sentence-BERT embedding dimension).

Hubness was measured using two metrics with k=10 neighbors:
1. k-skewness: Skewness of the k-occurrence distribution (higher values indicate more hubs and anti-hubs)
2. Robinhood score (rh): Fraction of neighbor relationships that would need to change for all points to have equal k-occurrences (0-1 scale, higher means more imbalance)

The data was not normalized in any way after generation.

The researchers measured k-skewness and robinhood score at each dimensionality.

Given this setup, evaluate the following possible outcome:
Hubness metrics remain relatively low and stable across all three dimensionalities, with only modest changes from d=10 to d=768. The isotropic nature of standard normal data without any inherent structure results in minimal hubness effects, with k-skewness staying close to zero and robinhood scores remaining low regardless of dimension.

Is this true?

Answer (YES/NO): NO